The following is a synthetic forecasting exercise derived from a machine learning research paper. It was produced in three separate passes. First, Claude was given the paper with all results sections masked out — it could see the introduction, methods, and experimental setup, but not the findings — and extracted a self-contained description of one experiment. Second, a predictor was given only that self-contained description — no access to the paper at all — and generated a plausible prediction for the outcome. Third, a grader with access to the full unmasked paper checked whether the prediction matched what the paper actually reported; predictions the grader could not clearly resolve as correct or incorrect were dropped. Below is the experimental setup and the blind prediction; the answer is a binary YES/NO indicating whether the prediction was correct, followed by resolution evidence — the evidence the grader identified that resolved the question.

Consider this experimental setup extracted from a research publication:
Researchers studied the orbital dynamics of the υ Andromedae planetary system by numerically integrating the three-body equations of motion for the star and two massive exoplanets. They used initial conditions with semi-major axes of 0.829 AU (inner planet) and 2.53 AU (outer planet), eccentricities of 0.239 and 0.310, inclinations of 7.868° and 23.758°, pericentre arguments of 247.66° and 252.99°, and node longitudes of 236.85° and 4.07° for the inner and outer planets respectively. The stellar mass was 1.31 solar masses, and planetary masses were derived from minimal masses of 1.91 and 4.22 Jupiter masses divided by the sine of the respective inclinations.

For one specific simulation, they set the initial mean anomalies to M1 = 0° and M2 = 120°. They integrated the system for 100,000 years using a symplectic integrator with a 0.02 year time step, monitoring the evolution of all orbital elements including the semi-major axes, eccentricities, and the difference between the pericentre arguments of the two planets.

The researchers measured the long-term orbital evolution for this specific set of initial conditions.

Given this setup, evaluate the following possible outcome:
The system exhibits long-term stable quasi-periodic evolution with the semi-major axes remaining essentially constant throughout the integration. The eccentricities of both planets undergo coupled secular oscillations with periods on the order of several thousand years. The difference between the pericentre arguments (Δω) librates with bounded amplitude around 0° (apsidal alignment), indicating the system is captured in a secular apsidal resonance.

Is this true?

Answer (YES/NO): NO